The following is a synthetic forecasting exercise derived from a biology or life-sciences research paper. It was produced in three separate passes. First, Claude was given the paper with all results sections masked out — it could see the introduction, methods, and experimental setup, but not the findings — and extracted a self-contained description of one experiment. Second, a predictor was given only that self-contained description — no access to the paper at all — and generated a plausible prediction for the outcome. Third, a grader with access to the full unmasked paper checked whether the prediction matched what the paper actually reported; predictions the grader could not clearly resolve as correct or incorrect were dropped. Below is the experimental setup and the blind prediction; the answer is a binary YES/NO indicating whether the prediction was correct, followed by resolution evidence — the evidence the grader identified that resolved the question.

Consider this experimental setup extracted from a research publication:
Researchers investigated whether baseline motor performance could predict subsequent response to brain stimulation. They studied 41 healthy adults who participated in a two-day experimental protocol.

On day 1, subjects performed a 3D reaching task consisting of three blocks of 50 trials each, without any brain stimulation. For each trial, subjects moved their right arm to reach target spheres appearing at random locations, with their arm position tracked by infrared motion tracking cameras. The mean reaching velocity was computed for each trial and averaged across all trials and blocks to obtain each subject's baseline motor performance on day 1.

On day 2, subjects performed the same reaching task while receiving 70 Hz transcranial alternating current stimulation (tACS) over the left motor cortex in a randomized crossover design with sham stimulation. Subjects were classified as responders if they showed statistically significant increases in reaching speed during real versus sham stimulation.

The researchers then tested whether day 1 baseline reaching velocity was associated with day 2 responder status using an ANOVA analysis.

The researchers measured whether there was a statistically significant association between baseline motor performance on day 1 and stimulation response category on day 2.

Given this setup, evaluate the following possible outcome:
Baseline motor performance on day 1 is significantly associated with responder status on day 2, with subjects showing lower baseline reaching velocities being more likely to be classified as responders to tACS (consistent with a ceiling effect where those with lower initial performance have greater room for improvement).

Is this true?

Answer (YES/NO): NO